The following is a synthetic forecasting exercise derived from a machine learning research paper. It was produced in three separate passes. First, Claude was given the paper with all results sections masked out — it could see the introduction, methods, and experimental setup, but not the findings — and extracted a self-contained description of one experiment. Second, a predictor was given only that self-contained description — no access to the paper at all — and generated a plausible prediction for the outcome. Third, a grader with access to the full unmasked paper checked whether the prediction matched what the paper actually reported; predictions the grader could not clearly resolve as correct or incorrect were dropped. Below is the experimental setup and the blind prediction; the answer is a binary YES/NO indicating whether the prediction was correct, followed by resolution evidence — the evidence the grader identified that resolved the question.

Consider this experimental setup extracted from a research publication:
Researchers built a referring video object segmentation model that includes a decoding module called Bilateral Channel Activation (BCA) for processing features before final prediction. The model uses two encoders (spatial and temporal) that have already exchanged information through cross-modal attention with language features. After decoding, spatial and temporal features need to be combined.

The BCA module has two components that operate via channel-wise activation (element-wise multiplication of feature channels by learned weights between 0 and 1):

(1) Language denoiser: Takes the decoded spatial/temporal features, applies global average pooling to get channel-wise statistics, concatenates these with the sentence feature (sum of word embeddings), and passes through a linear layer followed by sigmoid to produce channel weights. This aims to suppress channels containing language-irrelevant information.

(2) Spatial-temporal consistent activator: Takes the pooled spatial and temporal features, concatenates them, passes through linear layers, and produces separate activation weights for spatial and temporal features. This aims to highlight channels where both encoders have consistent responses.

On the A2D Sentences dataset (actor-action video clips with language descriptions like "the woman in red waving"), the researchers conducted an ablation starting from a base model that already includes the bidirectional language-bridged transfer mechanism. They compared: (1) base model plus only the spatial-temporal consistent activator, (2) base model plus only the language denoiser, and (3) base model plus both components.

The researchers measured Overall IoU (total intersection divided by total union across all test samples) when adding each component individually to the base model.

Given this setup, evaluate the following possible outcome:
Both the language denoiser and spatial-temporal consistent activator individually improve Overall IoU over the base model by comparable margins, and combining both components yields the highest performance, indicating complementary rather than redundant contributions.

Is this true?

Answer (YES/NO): NO